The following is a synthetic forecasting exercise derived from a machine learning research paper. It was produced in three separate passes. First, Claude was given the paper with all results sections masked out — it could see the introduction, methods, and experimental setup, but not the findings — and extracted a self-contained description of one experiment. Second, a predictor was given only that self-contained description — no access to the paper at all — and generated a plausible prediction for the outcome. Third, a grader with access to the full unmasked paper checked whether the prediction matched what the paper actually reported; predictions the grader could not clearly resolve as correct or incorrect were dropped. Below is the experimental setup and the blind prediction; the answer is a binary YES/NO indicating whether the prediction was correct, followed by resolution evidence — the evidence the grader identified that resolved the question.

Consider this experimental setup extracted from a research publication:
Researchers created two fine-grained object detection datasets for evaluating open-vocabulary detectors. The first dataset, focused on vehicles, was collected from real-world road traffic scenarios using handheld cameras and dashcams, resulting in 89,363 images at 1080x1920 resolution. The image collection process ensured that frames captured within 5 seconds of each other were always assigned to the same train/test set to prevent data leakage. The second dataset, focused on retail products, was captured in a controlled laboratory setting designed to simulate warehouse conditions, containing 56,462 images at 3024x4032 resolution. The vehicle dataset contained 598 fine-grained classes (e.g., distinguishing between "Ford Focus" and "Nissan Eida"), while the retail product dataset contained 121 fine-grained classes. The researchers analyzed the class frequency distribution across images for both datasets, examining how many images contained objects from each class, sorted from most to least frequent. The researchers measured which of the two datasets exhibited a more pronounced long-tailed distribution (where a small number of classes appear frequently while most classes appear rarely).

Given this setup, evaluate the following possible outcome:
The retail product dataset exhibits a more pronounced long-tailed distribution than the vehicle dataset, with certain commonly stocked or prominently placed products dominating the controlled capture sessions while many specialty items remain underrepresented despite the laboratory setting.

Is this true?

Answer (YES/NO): NO